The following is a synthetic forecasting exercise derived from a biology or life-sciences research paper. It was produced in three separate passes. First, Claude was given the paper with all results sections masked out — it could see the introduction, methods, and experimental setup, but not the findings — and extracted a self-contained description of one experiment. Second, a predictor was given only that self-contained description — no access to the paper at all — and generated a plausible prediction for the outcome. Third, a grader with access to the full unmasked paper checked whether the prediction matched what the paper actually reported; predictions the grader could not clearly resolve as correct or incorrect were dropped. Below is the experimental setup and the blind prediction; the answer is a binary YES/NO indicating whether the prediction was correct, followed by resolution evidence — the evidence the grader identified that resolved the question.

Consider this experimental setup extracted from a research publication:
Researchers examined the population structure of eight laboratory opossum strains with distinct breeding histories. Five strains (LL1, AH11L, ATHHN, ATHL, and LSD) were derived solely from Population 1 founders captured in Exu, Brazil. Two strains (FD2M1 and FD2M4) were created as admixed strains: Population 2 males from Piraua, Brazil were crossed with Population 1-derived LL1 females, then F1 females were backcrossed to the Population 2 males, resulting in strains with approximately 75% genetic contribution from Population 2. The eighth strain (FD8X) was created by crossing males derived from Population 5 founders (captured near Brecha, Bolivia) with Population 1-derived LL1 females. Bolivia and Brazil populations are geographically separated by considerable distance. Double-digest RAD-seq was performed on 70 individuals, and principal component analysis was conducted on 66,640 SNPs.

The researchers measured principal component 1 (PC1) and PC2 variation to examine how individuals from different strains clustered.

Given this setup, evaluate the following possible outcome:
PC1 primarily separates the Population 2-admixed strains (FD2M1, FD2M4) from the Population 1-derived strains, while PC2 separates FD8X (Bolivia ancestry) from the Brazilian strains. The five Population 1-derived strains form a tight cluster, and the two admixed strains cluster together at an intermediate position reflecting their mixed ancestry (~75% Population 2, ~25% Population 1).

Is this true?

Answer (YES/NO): NO